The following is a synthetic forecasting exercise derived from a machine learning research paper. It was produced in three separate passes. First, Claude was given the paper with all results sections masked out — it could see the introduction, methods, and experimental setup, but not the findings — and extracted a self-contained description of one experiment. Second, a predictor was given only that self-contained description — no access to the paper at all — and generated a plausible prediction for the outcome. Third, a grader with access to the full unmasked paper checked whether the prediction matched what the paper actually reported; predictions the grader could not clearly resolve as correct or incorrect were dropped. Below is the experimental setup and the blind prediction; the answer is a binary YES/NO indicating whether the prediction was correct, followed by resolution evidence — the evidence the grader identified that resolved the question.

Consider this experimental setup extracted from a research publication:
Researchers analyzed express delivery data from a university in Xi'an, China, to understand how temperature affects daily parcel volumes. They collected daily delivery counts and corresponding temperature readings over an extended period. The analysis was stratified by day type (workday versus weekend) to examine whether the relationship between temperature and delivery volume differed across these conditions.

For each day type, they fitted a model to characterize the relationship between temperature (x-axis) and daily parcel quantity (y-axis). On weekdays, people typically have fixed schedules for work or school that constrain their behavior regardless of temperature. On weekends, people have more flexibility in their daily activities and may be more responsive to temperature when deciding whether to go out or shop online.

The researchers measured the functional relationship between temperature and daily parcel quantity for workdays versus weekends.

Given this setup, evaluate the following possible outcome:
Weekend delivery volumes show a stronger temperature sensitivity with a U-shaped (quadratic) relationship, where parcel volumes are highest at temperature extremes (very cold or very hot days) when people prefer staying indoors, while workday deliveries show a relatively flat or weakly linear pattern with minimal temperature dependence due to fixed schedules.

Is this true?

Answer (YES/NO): NO